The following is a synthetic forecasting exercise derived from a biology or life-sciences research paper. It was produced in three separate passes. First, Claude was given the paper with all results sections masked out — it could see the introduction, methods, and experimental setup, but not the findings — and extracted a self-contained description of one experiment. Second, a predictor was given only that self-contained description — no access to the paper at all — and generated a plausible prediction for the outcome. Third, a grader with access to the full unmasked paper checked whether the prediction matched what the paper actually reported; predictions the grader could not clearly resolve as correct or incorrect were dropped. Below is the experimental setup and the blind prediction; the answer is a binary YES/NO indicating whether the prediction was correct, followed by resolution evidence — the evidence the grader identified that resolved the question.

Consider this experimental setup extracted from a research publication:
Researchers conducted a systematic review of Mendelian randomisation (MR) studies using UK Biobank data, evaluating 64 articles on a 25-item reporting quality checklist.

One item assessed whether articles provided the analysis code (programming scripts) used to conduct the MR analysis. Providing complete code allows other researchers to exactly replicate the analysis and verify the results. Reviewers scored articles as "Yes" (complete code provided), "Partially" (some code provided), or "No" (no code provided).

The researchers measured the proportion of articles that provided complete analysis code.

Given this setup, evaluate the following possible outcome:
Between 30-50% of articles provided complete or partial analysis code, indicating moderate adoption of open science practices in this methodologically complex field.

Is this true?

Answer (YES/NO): NO